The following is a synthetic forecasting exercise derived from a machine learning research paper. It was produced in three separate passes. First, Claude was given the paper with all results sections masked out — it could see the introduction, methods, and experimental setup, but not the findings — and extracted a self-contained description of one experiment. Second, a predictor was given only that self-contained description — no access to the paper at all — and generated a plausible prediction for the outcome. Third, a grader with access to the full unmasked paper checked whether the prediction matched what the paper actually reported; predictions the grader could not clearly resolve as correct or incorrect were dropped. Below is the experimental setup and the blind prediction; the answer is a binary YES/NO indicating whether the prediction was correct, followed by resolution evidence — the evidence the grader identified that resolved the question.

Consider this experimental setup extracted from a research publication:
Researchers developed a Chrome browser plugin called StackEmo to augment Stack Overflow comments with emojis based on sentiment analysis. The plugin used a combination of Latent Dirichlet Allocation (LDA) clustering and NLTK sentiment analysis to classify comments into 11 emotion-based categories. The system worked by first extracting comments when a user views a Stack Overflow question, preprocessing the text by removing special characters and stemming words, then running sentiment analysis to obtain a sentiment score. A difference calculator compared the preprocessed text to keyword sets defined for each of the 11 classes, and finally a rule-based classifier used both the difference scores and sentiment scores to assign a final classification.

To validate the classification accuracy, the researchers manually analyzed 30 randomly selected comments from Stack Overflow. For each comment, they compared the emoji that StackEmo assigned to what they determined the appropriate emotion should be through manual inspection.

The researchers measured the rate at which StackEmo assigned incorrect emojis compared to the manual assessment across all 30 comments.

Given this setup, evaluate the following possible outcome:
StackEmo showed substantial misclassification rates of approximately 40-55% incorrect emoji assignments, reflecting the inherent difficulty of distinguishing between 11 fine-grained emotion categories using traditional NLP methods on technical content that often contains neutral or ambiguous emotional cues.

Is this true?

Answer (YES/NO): NO